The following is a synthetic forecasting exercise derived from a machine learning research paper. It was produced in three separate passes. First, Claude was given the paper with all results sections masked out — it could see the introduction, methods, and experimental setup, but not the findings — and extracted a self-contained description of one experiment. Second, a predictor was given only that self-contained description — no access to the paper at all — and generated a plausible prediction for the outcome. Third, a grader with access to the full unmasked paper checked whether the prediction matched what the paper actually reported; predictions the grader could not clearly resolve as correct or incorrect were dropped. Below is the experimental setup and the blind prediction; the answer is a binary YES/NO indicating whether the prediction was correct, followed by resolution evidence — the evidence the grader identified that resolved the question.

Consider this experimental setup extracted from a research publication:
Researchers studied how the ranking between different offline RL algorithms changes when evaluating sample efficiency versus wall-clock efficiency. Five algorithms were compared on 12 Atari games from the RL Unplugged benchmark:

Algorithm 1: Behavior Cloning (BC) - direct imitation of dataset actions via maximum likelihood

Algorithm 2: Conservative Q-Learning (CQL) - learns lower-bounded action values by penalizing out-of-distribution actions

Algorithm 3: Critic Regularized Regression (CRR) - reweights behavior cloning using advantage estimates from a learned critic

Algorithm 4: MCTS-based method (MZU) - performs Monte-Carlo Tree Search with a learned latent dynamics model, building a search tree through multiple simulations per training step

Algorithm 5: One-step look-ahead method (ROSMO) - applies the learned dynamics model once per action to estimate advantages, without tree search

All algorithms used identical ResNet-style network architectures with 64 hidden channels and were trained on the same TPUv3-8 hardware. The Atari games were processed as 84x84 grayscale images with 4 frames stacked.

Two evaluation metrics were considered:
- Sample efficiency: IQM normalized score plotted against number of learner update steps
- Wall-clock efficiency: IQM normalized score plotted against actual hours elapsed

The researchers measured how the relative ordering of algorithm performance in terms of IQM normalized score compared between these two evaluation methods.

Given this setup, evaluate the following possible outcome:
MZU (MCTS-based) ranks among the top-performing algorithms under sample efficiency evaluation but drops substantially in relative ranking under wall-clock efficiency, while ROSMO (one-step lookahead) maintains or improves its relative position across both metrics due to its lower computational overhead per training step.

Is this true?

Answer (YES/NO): YES